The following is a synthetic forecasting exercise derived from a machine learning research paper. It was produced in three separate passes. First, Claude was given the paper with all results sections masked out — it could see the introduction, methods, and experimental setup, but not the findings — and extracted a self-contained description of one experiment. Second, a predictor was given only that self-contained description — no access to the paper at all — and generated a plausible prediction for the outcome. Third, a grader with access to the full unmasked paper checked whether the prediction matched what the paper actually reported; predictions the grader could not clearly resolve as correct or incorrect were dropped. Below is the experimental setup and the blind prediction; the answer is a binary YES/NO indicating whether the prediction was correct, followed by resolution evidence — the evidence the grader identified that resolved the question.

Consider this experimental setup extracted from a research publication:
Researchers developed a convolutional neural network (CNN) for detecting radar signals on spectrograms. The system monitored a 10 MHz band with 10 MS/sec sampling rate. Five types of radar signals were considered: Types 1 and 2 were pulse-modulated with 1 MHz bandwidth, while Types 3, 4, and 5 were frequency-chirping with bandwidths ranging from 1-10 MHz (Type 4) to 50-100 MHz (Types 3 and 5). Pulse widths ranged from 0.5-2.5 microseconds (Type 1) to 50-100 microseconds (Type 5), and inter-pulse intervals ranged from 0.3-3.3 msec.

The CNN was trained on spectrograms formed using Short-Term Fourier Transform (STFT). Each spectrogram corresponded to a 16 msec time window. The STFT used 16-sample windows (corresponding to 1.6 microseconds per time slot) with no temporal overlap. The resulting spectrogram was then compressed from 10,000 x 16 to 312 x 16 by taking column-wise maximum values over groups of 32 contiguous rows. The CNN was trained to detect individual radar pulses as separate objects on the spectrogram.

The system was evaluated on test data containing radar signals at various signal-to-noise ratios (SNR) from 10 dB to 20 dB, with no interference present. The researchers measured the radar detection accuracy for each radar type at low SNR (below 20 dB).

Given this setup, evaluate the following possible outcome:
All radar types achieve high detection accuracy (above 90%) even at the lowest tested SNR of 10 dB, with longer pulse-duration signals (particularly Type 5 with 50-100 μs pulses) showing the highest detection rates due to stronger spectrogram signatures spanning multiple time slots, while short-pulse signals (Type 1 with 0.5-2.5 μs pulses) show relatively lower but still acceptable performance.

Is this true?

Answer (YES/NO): NO